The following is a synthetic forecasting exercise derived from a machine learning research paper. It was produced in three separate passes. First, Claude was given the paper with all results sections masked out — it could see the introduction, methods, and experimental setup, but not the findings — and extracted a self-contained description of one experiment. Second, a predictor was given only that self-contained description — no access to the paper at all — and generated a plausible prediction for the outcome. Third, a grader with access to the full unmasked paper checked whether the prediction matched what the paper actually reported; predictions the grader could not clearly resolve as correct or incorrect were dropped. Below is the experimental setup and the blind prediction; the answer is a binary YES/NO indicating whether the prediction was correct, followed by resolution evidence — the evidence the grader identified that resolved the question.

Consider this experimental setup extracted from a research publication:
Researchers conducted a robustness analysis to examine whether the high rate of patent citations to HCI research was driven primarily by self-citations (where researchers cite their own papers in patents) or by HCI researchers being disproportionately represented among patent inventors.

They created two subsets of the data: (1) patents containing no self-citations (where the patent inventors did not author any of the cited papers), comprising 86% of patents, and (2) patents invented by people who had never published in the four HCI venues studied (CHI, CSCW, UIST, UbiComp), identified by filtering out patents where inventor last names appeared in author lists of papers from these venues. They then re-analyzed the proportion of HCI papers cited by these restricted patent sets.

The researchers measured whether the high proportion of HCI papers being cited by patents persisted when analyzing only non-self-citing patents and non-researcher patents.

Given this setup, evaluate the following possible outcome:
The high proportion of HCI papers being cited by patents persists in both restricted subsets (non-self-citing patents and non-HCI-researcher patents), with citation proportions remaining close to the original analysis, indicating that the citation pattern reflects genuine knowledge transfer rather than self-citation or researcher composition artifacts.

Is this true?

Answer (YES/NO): YES